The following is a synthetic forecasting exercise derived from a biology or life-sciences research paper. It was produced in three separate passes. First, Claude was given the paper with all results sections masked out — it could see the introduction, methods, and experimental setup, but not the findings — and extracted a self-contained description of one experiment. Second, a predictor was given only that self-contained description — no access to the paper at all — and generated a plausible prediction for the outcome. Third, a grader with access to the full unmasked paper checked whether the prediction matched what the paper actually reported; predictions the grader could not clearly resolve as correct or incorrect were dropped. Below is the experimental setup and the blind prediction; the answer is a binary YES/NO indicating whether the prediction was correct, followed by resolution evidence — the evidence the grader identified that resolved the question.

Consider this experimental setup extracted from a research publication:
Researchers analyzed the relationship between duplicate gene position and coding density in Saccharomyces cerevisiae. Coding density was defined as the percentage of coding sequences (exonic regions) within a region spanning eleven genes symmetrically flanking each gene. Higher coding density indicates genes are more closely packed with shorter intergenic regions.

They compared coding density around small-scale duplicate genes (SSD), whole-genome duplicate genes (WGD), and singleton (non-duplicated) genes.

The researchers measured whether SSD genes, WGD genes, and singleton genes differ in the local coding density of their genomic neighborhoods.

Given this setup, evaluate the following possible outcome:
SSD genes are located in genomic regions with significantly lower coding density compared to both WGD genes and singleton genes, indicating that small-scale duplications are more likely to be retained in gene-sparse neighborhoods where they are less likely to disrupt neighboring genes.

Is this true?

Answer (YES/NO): YES